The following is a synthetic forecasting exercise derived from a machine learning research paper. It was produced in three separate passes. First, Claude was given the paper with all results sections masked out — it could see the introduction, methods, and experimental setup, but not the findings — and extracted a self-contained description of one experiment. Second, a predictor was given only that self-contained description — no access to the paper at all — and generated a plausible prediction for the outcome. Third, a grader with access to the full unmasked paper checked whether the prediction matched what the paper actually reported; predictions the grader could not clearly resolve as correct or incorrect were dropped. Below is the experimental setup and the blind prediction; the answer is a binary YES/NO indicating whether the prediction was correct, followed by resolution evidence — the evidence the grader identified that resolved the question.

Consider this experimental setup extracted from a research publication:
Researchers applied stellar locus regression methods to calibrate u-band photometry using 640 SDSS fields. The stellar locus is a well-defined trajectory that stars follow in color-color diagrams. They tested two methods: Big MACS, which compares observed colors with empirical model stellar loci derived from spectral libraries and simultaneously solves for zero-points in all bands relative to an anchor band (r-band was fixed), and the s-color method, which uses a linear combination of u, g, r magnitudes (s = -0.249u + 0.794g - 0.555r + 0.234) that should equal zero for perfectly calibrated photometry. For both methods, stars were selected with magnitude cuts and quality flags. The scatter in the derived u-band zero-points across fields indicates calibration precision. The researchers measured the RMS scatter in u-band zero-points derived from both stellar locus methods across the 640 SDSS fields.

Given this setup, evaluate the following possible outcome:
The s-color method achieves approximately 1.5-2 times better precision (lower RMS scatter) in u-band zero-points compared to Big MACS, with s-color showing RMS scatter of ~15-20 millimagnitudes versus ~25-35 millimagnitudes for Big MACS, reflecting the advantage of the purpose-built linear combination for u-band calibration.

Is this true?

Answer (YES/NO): NO